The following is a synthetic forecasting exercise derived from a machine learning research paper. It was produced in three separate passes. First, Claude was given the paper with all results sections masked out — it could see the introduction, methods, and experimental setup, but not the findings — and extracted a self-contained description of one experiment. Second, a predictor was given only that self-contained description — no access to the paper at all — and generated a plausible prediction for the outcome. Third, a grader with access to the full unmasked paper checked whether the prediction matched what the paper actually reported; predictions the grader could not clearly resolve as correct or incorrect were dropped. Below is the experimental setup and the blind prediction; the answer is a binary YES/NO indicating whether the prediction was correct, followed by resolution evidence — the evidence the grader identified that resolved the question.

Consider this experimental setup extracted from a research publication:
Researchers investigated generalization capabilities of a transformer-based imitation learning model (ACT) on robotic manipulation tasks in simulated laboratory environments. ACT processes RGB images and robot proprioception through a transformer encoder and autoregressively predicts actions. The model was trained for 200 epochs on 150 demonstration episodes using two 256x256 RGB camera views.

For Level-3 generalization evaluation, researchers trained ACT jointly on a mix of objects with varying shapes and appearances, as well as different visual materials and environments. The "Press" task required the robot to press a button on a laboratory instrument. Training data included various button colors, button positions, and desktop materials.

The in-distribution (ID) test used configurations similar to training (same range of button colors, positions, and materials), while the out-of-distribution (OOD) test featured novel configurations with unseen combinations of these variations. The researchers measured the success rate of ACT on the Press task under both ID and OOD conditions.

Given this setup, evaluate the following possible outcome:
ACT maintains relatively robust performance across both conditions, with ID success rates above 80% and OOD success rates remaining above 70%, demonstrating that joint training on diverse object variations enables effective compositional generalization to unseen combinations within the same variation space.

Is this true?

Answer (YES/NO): YES